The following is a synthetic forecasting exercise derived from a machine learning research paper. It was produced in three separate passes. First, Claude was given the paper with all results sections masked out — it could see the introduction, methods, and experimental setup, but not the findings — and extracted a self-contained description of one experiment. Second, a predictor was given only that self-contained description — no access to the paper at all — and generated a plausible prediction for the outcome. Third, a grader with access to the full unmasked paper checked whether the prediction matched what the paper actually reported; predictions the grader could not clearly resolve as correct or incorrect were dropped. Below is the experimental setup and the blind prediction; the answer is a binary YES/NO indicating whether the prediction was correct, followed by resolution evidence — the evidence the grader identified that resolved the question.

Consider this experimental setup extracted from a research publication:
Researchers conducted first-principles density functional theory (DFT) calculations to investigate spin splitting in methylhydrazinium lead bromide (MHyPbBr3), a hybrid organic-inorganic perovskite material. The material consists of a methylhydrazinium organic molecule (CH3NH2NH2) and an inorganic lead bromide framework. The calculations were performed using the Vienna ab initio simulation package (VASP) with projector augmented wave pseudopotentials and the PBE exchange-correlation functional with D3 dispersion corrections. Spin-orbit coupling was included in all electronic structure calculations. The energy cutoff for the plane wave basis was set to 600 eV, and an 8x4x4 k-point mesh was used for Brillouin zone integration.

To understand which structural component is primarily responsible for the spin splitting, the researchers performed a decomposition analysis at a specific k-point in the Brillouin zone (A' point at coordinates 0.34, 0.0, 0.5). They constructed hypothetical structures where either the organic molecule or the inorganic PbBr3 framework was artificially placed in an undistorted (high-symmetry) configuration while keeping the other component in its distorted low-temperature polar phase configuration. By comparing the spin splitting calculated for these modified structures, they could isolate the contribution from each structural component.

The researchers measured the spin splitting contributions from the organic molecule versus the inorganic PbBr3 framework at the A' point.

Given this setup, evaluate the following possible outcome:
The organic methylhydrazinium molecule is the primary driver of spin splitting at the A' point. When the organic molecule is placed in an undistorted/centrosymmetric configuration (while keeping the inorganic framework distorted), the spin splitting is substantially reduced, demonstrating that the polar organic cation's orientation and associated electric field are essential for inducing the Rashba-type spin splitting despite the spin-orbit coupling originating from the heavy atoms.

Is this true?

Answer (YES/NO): NO